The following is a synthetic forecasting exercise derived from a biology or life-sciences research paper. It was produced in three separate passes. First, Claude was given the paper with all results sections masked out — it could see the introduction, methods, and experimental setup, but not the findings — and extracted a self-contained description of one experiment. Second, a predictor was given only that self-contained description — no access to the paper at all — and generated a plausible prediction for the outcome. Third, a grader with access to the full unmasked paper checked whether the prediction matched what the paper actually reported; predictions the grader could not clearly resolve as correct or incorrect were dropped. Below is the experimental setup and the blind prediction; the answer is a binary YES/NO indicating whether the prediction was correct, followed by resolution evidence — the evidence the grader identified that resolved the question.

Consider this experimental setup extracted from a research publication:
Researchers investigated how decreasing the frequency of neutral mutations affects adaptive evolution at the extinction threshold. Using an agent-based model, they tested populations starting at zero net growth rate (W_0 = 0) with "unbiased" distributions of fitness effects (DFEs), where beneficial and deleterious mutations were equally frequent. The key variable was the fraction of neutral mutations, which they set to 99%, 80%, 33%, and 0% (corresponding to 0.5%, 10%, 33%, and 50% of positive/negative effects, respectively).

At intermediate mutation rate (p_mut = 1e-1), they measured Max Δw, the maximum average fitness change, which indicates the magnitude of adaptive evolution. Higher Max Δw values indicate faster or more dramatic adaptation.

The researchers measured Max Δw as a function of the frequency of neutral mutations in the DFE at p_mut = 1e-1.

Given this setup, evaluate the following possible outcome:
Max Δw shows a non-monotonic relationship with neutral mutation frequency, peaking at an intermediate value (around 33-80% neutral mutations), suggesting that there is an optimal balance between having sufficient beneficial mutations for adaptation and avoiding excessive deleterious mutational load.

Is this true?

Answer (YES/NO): YES